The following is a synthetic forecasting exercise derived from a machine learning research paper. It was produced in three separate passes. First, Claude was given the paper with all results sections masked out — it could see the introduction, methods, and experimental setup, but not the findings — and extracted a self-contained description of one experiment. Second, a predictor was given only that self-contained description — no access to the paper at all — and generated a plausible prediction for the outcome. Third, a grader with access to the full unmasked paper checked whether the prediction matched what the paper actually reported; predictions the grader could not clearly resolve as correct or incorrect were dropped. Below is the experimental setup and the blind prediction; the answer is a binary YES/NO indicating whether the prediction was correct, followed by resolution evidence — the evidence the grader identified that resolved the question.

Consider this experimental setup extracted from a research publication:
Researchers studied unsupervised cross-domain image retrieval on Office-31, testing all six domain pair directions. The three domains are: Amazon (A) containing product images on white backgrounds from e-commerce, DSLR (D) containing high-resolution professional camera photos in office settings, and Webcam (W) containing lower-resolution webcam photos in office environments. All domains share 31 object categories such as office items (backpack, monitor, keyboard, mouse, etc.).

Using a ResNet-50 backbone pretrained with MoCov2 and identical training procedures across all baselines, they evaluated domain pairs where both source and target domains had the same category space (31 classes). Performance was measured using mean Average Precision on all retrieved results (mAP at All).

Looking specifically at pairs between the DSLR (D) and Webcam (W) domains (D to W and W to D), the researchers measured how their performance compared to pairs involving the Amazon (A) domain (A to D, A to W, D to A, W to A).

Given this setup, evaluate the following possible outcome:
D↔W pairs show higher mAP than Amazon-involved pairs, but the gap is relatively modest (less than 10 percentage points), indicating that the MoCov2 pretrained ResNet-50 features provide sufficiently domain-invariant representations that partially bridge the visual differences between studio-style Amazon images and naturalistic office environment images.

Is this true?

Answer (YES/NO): NO